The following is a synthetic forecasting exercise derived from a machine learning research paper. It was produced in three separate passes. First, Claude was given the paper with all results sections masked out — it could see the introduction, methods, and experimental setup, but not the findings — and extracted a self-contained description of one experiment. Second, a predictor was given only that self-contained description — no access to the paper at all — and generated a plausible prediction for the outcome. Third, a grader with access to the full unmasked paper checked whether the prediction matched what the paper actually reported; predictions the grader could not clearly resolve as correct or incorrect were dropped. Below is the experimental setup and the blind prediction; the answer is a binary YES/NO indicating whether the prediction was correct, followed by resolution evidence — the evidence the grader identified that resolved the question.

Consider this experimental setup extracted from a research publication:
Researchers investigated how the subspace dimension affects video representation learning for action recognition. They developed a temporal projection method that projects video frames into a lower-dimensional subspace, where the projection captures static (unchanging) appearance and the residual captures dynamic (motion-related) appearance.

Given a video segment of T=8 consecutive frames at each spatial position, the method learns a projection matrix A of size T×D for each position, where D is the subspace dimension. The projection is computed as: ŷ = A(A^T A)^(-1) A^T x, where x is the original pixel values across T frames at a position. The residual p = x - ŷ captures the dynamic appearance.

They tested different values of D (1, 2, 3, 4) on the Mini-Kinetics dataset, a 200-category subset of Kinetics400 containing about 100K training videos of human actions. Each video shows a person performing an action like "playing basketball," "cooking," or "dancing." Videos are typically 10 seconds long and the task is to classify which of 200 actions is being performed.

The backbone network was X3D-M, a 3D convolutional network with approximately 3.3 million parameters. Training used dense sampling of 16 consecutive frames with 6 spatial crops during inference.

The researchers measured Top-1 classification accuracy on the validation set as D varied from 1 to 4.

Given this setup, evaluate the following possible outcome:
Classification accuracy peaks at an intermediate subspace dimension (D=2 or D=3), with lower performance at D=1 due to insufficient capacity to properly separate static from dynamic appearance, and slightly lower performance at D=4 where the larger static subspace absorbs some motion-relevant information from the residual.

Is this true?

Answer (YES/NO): YES